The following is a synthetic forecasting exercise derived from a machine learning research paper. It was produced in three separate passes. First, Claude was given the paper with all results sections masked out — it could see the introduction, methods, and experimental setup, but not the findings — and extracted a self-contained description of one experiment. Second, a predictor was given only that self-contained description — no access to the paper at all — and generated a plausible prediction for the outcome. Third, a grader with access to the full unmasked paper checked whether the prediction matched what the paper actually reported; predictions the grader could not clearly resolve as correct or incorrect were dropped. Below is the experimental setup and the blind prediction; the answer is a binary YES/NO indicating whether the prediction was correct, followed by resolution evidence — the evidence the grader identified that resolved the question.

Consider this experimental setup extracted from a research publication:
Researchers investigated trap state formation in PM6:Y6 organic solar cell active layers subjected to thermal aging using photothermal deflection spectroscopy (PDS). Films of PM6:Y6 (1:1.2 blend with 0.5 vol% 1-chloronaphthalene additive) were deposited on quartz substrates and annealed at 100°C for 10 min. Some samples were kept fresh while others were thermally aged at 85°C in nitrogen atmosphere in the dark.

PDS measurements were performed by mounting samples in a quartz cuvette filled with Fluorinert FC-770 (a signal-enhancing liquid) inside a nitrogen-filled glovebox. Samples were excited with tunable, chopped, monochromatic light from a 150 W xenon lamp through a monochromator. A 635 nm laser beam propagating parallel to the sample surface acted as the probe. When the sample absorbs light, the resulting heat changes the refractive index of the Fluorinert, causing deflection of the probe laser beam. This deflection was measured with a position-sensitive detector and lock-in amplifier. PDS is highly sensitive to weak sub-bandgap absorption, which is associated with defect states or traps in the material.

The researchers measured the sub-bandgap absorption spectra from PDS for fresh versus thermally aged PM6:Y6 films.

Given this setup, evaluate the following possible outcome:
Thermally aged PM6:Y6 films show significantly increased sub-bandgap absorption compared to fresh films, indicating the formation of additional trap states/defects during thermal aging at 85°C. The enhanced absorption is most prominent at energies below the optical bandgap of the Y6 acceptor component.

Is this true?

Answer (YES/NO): NO